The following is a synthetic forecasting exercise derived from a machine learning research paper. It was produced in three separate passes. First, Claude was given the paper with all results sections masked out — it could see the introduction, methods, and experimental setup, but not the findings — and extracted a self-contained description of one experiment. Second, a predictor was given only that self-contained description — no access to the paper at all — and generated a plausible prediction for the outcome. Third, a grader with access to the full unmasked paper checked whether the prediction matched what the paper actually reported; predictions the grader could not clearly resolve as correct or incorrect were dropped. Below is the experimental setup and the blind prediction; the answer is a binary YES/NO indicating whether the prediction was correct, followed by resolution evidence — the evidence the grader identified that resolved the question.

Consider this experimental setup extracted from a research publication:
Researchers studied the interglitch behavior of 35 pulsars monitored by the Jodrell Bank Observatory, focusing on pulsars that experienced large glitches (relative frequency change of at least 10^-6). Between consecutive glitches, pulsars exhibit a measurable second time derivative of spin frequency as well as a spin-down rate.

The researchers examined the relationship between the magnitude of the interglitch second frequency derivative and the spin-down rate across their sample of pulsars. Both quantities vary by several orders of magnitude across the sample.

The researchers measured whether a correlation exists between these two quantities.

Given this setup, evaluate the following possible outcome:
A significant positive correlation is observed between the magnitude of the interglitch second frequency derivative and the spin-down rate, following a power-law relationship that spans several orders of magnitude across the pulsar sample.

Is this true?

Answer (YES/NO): YES